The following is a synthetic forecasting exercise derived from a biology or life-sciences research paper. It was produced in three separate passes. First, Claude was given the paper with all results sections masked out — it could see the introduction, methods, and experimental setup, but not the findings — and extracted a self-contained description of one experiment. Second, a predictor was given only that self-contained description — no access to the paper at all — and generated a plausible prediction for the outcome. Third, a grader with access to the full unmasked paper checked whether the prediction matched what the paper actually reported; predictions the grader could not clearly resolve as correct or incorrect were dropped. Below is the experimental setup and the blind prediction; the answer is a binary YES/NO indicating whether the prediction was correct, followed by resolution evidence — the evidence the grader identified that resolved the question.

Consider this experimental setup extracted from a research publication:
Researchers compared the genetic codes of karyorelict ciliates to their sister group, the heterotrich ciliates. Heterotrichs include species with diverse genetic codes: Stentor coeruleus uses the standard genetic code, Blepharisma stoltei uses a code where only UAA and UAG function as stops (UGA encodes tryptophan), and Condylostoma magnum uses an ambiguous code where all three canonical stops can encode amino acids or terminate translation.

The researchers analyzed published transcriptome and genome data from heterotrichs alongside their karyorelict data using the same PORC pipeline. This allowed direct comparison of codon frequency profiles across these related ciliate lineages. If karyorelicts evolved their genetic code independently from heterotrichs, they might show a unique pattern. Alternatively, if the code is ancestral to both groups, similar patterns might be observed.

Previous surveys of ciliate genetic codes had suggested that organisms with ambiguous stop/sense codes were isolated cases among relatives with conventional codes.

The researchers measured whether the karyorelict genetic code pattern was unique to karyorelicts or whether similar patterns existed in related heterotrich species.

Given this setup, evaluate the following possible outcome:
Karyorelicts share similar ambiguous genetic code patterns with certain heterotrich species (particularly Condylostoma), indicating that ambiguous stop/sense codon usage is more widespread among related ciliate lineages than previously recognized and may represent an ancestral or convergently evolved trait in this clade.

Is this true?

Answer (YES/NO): YES